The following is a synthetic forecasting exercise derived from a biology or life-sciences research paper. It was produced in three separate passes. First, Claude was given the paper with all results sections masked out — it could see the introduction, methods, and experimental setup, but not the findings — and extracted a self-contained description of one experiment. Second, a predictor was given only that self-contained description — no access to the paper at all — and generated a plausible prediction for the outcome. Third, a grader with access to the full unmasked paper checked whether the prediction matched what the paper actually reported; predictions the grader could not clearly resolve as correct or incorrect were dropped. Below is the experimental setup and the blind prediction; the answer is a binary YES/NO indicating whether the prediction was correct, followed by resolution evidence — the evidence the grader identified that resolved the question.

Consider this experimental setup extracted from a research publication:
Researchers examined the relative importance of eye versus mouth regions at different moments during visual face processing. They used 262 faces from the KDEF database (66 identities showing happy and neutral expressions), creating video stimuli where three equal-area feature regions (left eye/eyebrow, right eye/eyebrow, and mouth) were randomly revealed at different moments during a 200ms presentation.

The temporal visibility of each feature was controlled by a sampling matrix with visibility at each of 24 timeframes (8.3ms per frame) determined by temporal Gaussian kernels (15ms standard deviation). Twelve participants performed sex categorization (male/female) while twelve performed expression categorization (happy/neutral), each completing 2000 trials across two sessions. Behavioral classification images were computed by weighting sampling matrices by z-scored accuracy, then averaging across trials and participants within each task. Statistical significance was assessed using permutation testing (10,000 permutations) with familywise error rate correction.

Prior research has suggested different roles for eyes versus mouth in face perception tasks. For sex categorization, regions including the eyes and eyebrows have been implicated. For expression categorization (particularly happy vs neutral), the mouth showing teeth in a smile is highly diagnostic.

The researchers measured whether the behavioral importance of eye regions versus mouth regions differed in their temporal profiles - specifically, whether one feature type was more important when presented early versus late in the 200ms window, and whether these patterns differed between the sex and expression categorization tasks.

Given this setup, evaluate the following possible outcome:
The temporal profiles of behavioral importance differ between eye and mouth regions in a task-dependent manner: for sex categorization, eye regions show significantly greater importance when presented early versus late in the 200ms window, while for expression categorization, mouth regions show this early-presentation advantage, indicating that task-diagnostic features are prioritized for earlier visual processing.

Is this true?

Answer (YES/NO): NO